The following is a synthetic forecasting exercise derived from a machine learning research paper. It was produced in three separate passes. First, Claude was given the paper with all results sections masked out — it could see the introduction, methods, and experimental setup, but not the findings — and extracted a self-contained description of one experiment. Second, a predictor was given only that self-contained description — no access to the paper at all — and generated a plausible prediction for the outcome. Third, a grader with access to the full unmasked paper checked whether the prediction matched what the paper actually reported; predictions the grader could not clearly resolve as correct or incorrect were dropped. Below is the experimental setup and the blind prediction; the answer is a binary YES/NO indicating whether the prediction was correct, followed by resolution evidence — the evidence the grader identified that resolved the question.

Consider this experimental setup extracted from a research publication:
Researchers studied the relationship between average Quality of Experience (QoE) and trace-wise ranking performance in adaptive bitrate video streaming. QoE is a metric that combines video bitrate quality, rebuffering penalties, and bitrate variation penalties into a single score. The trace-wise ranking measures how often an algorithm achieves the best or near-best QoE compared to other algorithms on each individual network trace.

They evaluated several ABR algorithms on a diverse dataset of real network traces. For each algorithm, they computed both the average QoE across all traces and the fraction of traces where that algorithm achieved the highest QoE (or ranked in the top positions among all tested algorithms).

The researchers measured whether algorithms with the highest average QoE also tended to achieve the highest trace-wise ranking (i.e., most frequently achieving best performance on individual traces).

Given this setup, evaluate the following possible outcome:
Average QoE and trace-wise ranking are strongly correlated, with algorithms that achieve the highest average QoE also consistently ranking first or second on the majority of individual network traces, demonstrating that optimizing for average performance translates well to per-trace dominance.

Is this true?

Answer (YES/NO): NO